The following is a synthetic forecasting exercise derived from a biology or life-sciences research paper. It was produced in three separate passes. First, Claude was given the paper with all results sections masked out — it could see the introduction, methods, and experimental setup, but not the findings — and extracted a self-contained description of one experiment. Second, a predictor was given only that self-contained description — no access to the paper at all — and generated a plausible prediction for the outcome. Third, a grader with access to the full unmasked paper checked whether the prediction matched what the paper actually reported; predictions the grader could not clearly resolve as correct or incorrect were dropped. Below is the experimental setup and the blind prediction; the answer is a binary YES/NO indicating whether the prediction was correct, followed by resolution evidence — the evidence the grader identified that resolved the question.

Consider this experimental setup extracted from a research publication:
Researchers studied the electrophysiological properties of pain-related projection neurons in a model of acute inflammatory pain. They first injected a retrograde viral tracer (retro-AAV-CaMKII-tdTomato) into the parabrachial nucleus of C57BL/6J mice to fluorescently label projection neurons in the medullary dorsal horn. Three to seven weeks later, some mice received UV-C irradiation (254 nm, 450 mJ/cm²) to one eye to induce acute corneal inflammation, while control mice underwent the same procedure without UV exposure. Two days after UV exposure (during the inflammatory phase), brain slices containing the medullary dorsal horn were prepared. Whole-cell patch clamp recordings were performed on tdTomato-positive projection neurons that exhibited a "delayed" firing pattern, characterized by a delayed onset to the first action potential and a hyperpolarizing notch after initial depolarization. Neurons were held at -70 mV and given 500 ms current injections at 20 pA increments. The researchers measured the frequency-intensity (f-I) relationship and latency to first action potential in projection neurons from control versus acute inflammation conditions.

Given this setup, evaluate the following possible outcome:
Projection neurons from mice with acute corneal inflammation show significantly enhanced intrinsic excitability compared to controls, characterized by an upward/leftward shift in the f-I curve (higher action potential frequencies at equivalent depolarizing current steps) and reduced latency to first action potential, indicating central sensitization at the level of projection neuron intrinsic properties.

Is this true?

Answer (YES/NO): NO